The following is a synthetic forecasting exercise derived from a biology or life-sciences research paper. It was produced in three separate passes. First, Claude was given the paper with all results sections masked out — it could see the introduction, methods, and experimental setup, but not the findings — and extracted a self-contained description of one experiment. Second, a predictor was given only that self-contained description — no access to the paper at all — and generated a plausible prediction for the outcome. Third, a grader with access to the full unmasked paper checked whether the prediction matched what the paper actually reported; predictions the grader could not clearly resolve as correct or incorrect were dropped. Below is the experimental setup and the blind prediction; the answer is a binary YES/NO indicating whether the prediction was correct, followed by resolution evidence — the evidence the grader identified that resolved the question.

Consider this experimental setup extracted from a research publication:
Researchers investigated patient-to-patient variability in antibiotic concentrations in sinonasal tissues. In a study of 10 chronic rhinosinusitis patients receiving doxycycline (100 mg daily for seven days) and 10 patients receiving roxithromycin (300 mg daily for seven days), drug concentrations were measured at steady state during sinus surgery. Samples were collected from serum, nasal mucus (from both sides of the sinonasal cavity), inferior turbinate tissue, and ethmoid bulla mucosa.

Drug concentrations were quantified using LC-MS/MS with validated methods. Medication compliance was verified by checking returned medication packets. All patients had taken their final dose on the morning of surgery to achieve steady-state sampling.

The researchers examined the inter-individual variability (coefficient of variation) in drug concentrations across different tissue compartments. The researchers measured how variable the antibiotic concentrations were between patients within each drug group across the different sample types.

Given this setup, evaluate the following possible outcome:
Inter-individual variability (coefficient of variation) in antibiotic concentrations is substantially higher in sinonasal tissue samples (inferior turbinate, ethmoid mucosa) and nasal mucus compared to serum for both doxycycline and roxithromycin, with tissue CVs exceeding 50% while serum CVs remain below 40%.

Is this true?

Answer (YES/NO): NO